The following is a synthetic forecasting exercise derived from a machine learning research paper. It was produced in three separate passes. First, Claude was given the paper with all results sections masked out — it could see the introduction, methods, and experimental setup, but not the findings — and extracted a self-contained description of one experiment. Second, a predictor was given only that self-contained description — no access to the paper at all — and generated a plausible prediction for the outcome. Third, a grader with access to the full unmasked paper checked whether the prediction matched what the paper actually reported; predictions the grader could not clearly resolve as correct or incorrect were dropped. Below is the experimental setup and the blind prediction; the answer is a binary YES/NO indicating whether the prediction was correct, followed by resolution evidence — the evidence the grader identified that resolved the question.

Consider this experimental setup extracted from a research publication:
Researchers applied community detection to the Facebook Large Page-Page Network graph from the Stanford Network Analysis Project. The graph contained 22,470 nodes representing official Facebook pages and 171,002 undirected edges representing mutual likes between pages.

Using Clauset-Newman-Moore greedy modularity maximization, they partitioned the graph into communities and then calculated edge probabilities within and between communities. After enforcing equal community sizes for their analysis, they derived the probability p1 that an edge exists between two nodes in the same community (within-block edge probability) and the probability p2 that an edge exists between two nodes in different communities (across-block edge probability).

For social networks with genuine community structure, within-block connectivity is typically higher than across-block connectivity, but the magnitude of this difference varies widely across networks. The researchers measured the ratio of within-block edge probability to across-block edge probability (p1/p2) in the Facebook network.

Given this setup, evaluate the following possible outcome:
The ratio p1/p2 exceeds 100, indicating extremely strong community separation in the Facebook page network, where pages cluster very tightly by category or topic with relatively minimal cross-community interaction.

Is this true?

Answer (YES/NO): YES